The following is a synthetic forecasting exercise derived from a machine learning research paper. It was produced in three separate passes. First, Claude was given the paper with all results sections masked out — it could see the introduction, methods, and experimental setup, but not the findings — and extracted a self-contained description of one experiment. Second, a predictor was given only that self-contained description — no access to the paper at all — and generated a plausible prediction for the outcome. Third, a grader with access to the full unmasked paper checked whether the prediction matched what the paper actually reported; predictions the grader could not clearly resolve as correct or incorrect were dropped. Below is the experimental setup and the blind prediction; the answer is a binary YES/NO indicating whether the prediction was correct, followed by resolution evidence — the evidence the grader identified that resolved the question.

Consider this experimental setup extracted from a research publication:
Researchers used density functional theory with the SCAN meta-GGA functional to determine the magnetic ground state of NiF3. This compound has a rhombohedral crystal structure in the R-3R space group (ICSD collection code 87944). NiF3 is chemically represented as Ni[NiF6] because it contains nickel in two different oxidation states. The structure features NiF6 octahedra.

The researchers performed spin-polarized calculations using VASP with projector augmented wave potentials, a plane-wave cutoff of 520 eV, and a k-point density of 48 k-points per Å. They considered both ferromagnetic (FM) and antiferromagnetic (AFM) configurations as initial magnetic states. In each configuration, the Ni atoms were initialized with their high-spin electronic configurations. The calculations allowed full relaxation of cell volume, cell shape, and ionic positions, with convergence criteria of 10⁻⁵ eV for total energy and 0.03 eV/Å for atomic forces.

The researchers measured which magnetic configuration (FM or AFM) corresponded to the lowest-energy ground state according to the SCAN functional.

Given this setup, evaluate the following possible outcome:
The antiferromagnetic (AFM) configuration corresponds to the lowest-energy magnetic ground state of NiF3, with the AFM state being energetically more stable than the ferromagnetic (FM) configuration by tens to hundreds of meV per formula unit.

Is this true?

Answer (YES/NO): NO